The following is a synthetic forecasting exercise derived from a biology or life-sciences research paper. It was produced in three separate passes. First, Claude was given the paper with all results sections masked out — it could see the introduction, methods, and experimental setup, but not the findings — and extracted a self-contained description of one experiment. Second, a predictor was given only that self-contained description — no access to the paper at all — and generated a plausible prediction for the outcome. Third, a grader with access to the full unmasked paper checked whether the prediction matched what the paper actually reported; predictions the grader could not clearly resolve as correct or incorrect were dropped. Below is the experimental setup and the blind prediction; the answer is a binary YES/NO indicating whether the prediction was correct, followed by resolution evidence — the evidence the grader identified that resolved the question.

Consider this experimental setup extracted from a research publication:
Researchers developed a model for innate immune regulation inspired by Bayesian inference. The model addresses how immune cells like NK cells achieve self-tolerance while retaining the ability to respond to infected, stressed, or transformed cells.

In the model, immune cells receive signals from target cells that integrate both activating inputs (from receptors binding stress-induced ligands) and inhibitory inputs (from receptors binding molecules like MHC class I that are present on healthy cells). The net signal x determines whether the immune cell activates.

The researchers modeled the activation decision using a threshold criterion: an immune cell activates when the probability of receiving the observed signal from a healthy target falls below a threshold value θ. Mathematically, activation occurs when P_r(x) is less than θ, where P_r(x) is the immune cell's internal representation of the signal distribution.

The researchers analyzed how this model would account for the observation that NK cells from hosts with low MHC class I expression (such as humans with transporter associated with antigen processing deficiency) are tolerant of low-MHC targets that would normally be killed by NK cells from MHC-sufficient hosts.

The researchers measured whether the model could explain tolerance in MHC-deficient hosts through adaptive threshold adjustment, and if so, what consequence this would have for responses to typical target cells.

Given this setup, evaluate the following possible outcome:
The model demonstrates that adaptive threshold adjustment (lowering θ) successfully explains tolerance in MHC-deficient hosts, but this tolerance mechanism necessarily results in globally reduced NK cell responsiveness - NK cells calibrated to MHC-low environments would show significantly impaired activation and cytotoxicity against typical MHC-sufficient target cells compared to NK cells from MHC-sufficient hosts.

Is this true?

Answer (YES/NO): NO